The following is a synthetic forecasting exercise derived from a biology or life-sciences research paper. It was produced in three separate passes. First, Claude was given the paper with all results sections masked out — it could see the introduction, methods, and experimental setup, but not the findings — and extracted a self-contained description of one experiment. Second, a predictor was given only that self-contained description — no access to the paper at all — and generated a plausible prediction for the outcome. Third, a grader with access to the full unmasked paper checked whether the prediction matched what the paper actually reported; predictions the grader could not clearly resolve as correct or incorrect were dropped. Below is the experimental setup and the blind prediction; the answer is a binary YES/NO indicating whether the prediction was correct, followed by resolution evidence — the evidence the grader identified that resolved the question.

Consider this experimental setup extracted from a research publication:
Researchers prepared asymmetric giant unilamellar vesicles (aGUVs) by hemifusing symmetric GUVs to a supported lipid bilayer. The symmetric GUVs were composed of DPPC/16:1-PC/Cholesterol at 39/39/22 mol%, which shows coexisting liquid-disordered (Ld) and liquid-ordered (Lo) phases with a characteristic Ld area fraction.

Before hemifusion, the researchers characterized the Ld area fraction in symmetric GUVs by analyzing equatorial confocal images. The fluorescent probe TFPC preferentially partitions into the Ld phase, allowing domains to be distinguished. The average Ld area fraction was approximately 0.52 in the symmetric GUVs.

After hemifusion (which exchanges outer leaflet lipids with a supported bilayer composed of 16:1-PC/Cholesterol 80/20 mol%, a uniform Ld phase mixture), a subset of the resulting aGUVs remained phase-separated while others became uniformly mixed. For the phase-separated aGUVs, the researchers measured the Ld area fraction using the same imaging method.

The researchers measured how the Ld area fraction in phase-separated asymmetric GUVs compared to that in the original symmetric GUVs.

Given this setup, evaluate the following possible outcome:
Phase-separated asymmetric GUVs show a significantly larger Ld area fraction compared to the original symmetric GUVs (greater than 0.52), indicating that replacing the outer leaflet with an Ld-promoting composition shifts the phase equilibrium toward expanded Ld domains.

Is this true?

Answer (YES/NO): NO